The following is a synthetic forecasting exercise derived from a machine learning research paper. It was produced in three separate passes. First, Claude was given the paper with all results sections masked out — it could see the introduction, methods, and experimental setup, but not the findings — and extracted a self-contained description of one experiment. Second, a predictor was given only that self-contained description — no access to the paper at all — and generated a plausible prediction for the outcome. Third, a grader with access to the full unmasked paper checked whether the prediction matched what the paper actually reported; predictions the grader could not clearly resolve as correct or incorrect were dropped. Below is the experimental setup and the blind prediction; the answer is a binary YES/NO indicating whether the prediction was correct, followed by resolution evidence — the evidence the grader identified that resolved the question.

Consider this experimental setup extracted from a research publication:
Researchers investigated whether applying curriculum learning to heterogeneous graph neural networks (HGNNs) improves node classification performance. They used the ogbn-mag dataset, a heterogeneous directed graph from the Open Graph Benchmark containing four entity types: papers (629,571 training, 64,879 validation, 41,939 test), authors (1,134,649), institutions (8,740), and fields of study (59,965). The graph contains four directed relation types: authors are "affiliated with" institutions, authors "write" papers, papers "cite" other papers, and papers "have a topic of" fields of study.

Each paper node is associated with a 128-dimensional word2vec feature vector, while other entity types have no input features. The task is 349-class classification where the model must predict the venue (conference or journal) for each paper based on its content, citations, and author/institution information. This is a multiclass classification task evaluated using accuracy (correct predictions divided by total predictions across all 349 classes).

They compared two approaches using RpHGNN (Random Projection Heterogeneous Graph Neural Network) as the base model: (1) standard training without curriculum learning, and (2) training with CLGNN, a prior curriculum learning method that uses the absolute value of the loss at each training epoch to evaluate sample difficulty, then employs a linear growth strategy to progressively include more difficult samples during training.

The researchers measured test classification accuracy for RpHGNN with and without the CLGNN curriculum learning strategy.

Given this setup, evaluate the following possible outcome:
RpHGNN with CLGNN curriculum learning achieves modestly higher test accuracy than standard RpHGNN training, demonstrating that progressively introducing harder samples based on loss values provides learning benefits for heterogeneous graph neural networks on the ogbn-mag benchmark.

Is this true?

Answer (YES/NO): NO